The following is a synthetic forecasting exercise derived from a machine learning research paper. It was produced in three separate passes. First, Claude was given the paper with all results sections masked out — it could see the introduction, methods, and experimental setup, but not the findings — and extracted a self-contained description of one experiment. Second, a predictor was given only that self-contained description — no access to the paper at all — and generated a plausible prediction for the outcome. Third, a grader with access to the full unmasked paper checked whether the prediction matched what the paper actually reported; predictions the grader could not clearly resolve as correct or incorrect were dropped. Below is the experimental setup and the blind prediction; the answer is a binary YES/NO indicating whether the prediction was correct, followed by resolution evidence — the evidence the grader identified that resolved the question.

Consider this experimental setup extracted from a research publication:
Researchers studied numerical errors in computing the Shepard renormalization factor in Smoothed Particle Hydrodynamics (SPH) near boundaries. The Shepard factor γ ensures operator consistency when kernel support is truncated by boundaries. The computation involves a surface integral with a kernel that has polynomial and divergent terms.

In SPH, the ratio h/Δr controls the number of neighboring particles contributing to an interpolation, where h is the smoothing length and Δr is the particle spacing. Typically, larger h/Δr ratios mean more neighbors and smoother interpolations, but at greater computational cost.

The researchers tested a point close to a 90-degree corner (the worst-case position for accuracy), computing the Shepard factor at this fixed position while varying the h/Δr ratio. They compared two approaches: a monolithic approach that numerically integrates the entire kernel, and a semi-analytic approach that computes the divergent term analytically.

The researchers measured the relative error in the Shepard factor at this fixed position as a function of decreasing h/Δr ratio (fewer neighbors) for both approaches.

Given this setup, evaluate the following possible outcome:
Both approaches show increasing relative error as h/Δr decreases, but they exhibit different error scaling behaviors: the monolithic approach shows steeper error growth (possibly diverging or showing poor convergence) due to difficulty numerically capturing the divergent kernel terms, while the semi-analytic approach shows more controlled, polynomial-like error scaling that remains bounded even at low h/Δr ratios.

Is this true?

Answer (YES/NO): NO